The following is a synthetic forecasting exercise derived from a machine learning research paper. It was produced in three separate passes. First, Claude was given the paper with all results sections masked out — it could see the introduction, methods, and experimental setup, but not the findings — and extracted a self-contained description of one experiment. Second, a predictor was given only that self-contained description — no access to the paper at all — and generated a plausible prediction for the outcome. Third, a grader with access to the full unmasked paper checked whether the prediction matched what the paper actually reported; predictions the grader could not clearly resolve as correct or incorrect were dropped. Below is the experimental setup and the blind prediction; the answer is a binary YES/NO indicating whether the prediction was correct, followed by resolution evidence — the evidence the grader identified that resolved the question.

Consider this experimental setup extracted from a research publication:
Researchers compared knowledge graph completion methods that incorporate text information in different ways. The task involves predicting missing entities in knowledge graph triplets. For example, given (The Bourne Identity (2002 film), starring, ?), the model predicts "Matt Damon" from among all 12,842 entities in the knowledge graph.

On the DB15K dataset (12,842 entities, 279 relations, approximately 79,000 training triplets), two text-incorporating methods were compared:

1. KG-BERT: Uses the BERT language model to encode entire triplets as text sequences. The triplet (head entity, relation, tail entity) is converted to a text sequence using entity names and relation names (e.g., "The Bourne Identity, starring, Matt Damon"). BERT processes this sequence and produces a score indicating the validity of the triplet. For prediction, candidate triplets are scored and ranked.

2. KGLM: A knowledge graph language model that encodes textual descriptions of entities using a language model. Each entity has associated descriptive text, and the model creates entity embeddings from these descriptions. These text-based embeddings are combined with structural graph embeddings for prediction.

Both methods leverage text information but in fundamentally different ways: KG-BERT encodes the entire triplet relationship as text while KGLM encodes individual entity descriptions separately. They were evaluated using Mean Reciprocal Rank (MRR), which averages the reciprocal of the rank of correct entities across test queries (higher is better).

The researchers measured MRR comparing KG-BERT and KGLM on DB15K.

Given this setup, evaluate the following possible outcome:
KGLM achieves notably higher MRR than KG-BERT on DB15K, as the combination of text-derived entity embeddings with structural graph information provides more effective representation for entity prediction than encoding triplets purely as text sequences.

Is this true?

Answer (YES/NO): YES